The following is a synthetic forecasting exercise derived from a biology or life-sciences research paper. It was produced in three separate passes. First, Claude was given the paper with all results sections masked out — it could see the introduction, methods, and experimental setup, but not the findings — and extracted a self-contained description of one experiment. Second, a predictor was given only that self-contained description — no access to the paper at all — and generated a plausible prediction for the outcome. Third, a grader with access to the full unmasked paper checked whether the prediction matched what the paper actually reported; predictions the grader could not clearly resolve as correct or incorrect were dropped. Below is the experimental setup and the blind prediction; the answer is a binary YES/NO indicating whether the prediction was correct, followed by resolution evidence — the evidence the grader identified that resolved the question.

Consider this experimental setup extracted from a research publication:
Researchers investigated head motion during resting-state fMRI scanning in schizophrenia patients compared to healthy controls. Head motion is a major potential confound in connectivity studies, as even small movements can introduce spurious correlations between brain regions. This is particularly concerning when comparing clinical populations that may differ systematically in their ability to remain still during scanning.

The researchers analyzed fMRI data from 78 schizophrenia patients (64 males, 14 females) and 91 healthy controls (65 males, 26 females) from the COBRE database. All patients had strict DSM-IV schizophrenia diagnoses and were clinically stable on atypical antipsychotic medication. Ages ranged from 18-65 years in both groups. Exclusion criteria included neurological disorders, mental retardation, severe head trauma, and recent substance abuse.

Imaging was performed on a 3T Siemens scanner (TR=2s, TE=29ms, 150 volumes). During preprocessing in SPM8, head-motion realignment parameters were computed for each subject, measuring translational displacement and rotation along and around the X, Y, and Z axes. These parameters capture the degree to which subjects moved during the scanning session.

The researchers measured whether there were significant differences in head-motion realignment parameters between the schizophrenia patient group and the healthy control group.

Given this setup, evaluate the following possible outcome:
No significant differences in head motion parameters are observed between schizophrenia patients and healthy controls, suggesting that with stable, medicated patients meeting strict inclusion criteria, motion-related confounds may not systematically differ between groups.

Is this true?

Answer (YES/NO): YES